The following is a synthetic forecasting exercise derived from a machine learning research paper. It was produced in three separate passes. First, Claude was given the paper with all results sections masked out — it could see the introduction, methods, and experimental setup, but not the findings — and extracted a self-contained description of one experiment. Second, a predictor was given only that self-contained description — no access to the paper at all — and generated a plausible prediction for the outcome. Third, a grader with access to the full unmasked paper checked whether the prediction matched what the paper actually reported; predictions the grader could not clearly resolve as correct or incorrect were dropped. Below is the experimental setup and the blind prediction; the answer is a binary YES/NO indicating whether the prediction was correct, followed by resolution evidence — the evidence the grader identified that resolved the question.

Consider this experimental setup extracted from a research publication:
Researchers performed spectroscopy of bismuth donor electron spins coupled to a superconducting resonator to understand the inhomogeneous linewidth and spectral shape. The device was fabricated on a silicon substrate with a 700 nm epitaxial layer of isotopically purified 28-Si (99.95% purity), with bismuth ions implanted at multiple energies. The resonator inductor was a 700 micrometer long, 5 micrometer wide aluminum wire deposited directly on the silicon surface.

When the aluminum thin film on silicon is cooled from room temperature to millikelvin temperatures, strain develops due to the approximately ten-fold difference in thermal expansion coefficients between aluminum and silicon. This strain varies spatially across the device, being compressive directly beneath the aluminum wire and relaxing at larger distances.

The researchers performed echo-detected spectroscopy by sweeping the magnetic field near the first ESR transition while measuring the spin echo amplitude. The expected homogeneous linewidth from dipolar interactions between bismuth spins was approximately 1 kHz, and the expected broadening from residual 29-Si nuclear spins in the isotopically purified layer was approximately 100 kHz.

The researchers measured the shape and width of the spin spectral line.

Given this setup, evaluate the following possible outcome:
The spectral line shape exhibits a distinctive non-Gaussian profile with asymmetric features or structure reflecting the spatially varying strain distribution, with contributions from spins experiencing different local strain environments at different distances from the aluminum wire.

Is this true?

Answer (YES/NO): YES